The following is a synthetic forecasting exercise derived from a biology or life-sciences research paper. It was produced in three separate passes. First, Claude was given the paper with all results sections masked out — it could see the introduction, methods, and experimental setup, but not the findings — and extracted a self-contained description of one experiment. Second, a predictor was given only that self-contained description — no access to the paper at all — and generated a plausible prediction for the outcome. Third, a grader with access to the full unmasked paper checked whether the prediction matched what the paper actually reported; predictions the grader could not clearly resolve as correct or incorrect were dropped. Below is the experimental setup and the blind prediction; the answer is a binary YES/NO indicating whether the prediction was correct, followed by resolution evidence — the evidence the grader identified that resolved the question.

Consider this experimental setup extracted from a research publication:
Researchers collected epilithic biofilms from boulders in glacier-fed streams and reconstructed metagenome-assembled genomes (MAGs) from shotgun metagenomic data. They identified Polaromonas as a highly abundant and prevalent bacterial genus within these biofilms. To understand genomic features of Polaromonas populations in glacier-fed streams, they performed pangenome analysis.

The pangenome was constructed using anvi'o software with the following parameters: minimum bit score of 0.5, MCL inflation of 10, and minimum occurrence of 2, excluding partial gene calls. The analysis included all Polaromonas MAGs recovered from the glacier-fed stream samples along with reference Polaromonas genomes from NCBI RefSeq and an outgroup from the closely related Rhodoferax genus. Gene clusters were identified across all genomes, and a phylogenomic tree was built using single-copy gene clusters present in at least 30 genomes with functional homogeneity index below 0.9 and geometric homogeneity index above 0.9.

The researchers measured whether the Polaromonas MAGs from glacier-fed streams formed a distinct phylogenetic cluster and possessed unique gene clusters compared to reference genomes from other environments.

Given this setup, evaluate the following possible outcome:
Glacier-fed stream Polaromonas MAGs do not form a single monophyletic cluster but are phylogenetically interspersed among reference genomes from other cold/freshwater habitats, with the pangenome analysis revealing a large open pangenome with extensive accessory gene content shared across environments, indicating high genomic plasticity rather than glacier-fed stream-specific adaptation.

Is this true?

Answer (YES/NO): NO